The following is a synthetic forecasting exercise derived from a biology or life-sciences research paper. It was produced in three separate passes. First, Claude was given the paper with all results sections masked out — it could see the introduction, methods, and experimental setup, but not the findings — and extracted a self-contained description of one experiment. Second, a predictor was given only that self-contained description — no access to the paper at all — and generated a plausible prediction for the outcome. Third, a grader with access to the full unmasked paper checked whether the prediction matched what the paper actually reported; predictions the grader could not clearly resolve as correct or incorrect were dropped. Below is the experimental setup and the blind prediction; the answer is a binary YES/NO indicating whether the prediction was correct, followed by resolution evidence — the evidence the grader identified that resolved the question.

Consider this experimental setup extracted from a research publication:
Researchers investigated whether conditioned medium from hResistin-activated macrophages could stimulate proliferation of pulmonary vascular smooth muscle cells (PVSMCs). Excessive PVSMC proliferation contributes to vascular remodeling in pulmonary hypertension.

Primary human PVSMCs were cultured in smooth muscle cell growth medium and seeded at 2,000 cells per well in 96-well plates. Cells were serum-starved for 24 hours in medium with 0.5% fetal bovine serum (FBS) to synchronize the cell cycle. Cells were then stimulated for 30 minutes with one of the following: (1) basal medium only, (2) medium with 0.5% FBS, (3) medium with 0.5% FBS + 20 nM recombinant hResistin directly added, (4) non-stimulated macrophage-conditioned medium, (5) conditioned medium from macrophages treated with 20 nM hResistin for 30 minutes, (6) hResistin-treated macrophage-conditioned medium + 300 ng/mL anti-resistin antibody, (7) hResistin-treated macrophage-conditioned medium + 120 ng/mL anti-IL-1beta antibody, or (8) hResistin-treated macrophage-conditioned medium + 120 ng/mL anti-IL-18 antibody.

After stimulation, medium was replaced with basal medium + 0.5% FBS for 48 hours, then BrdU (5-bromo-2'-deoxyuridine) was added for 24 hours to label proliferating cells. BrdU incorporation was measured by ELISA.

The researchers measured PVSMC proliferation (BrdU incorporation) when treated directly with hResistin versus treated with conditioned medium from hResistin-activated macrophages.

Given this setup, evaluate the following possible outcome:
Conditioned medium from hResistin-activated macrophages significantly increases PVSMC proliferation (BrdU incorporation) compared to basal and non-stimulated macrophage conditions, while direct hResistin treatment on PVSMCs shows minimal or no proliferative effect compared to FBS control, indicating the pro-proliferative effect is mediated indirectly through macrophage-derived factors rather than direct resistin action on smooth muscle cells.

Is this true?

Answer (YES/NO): NO